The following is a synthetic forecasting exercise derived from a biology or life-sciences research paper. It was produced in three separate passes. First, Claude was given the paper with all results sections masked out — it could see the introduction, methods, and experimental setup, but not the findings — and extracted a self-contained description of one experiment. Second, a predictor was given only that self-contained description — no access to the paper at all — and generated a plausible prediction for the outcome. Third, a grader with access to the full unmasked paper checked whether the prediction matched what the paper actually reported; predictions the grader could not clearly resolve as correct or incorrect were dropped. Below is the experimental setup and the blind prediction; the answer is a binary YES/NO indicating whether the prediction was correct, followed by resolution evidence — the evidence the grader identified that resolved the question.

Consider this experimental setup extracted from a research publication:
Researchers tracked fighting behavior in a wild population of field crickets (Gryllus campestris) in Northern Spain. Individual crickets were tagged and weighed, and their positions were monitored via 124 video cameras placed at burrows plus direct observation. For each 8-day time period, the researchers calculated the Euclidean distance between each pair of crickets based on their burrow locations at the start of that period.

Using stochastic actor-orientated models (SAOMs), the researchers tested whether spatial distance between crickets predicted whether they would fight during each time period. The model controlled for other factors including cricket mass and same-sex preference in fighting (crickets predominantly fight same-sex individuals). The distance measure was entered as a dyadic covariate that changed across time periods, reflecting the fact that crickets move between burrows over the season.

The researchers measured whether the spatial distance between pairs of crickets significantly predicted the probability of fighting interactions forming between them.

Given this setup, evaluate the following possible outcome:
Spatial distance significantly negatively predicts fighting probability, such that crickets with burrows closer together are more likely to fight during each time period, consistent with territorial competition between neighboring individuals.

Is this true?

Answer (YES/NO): YES